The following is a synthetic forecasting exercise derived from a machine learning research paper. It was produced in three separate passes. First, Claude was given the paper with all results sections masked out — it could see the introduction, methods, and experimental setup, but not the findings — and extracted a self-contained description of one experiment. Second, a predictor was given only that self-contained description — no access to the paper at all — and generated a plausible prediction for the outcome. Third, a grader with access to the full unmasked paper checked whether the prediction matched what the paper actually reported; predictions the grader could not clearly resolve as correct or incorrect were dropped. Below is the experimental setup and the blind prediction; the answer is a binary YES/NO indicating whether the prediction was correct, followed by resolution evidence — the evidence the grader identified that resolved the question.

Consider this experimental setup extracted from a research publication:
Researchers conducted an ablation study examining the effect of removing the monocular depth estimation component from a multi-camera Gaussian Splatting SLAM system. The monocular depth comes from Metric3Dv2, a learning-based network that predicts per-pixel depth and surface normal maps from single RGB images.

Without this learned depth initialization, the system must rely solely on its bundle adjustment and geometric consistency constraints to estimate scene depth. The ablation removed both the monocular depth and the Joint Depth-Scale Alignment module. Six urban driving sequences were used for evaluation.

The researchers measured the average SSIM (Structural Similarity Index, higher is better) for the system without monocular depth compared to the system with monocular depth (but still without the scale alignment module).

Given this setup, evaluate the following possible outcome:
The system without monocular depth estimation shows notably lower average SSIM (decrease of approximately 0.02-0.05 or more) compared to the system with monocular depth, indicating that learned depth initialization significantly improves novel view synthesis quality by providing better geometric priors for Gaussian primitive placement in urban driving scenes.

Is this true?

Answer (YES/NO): YES